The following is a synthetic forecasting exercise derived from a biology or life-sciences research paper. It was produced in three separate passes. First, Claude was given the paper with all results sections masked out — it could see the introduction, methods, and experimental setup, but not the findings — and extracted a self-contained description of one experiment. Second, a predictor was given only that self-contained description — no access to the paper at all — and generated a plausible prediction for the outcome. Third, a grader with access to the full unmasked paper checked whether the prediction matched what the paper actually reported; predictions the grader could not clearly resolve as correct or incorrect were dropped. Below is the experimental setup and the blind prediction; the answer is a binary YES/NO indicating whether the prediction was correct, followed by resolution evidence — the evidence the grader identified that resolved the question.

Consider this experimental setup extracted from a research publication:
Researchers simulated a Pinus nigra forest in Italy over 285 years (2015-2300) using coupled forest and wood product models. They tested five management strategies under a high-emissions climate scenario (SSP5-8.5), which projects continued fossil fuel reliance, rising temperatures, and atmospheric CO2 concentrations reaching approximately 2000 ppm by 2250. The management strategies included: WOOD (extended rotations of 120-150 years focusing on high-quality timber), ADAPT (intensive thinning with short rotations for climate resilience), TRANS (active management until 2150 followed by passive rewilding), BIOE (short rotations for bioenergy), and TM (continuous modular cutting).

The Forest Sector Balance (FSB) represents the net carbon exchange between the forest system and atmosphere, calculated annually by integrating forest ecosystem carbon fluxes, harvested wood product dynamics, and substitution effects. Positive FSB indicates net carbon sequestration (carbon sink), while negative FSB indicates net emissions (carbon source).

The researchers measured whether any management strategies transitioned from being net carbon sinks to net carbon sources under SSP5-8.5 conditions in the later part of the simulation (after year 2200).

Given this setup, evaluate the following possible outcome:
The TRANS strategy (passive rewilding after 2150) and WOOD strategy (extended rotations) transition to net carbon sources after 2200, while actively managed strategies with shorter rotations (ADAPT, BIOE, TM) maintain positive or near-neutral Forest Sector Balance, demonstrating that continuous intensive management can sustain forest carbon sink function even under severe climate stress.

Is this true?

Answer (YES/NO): NO